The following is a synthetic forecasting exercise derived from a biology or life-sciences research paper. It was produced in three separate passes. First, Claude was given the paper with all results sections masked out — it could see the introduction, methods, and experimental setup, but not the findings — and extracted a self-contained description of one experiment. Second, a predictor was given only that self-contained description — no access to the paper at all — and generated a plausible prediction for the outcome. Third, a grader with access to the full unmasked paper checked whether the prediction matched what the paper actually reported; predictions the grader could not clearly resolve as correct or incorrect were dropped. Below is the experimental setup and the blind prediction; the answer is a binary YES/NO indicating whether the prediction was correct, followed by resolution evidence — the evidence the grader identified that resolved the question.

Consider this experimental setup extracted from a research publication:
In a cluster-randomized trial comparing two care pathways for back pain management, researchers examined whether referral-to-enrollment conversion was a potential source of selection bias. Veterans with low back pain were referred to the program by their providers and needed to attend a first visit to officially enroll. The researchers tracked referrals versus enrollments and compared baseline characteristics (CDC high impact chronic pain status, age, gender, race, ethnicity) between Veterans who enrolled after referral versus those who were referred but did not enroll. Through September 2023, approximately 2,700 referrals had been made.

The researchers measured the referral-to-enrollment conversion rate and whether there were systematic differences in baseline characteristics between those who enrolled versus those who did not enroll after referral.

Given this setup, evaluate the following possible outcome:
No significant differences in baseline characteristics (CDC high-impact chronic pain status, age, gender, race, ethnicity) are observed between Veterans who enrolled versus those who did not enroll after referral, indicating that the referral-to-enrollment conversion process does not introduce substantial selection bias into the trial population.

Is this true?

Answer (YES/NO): YES